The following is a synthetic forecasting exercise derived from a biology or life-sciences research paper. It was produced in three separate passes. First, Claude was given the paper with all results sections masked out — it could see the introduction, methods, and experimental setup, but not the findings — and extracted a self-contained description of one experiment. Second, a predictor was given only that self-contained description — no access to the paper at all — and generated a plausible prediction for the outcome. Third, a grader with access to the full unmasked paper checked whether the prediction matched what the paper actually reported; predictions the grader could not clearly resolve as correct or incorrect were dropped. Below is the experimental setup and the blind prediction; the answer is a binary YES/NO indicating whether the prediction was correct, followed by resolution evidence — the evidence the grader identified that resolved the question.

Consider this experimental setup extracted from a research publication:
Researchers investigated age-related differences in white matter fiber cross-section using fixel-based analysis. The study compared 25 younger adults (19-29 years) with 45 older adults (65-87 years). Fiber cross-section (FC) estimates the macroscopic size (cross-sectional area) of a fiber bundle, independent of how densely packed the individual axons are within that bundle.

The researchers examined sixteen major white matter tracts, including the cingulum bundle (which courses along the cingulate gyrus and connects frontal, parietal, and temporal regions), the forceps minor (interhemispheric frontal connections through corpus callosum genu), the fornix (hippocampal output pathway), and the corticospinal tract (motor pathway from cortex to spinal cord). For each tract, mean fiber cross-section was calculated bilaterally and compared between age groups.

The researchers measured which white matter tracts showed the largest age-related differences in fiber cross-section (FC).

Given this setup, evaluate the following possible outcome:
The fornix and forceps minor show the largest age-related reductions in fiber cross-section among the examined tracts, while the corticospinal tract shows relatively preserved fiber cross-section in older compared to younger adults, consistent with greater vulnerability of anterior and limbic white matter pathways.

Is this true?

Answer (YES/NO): NO